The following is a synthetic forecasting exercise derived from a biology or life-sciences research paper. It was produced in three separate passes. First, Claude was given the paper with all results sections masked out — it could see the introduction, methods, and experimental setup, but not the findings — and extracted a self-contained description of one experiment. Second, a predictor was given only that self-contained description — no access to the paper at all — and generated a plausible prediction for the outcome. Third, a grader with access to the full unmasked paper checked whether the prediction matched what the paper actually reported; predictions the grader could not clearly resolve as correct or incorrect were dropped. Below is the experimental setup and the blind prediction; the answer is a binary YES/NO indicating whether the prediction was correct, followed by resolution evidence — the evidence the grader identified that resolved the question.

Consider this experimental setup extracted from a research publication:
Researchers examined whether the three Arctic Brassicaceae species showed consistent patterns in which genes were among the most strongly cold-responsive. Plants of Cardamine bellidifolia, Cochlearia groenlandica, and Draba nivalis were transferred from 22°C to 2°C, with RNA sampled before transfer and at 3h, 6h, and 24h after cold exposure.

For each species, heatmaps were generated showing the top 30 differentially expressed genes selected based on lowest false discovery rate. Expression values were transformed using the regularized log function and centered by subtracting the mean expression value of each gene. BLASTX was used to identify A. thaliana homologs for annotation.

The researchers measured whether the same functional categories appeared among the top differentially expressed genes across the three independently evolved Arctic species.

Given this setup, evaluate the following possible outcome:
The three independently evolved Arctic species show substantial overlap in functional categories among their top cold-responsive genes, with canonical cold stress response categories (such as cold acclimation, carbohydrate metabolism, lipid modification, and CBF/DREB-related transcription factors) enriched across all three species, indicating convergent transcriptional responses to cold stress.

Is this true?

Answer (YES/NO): NO